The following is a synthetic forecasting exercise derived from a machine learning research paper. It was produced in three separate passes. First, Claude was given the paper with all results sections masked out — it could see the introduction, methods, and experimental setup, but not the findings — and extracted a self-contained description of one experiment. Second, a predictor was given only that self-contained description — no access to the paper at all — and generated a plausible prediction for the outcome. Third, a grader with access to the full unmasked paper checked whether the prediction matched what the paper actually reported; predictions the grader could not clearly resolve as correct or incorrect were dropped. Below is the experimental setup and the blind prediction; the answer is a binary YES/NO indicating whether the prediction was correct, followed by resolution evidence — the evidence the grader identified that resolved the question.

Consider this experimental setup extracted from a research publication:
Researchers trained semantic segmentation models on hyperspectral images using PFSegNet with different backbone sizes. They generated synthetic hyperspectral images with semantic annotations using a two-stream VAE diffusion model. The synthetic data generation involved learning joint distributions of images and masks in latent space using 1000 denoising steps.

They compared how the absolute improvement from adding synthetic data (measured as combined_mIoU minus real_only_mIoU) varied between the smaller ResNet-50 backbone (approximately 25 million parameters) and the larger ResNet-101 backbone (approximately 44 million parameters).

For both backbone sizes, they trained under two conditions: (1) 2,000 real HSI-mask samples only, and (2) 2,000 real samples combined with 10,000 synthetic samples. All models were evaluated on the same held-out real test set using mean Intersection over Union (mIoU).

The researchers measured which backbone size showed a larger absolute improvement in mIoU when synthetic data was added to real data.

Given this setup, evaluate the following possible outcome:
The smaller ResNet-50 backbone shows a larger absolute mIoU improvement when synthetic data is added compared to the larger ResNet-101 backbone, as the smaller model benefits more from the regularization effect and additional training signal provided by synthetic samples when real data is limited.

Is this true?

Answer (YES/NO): YES